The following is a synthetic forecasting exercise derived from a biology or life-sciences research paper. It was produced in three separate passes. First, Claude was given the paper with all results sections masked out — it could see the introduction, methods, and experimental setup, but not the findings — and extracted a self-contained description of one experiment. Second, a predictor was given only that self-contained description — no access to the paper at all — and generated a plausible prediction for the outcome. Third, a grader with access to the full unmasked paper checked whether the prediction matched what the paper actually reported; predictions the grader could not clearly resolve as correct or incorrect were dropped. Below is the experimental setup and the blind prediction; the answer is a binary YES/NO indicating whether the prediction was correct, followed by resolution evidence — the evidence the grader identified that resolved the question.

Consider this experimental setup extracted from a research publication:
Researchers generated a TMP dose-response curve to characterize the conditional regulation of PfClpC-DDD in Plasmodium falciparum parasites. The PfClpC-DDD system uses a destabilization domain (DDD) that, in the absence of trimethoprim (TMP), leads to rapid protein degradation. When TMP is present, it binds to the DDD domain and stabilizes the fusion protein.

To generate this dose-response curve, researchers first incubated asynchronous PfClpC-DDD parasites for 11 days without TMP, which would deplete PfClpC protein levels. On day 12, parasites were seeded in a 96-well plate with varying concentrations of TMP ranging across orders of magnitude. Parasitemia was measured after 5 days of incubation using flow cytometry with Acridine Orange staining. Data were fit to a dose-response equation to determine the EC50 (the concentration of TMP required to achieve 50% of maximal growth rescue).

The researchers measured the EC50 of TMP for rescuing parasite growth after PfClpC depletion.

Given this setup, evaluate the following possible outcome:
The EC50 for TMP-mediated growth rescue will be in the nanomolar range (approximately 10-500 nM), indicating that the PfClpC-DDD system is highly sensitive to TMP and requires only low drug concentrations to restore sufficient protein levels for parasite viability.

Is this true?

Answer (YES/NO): YES